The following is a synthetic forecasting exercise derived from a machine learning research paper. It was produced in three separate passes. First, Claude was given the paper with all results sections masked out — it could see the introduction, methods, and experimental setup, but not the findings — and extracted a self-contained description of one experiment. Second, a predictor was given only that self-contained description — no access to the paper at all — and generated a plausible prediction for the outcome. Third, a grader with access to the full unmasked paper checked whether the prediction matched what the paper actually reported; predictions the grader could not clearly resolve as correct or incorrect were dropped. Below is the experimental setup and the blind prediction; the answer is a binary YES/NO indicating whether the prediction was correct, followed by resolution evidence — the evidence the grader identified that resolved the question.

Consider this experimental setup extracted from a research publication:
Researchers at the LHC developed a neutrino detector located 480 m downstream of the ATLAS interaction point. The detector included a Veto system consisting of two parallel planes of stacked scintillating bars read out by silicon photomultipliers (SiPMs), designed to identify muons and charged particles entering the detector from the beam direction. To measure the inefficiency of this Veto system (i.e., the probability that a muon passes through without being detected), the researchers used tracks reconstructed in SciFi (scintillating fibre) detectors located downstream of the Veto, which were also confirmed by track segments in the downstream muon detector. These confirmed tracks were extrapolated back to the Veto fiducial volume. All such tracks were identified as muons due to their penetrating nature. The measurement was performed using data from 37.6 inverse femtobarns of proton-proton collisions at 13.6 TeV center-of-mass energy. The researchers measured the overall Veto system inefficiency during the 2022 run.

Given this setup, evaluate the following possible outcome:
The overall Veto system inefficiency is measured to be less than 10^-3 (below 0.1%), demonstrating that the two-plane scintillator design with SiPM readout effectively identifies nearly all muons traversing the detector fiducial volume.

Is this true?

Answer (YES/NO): YES